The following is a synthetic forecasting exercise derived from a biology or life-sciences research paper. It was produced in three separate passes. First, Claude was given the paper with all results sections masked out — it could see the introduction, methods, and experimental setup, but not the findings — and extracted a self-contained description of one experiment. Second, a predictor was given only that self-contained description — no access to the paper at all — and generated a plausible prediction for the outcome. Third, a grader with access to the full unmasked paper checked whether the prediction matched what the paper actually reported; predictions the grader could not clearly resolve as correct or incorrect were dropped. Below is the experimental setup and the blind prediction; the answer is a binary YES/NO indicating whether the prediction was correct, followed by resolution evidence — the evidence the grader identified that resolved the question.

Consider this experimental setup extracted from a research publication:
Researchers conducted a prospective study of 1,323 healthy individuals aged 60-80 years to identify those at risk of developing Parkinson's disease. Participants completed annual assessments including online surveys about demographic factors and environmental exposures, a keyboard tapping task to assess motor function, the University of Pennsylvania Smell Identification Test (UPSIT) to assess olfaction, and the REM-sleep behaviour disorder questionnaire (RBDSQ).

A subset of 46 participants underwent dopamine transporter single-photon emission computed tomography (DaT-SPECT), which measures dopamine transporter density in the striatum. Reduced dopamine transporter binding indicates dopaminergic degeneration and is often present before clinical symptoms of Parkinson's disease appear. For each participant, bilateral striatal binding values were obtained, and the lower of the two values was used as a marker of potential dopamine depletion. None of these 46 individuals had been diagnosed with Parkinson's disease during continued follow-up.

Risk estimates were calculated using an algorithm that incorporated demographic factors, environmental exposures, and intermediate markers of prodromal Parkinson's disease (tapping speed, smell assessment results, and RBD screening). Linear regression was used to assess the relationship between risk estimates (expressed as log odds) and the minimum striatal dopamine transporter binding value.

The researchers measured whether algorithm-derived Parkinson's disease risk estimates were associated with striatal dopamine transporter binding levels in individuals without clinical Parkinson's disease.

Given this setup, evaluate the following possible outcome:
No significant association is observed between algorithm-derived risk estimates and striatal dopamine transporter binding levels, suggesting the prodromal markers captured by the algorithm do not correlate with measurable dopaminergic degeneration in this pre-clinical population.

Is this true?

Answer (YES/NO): NO